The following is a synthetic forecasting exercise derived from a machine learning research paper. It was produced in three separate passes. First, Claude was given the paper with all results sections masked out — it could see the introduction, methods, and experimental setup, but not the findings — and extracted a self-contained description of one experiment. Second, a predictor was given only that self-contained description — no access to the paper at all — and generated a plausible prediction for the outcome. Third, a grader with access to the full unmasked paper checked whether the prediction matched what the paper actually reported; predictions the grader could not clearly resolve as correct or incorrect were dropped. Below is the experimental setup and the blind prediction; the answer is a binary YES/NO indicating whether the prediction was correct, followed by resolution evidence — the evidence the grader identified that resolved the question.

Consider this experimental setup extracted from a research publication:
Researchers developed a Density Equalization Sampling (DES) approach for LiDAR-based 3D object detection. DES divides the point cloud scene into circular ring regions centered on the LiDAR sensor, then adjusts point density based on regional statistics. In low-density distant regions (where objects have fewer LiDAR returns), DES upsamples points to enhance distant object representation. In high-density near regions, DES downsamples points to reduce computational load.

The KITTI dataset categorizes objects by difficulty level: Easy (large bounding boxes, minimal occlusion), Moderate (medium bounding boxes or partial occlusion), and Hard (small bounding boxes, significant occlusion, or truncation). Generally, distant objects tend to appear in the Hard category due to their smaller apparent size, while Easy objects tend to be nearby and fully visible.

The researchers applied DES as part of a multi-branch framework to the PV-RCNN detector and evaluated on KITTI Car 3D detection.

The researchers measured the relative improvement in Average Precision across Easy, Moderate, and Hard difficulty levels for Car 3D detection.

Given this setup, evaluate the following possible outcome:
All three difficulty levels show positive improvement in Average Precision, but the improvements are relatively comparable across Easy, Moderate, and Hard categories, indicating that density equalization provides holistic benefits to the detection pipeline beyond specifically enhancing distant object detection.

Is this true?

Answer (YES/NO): NO